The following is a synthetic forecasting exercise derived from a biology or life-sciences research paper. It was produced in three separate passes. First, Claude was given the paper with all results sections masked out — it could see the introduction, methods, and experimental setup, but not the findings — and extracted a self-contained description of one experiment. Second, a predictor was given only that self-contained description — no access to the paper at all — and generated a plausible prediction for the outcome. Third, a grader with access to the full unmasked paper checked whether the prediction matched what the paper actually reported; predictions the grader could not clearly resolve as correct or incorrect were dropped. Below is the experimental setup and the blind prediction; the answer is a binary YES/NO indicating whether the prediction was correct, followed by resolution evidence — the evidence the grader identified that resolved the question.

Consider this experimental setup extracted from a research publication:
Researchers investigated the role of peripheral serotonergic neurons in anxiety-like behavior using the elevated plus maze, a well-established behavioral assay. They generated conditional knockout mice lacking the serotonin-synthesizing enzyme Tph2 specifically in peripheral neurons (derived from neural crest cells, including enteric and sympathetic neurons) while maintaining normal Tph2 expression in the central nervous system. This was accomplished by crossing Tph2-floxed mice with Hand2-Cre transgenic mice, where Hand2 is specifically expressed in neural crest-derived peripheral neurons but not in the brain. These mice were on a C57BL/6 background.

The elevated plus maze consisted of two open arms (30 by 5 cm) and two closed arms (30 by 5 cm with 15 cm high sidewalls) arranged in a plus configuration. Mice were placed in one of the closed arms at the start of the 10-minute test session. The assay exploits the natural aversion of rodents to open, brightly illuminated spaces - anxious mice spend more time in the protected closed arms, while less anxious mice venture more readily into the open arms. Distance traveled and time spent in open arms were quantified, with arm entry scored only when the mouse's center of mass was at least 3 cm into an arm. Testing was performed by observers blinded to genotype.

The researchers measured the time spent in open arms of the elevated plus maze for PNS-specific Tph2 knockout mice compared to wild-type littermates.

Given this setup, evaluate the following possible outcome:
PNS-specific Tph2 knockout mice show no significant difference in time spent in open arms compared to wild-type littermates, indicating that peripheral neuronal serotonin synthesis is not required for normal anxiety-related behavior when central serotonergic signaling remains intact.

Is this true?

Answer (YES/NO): NO